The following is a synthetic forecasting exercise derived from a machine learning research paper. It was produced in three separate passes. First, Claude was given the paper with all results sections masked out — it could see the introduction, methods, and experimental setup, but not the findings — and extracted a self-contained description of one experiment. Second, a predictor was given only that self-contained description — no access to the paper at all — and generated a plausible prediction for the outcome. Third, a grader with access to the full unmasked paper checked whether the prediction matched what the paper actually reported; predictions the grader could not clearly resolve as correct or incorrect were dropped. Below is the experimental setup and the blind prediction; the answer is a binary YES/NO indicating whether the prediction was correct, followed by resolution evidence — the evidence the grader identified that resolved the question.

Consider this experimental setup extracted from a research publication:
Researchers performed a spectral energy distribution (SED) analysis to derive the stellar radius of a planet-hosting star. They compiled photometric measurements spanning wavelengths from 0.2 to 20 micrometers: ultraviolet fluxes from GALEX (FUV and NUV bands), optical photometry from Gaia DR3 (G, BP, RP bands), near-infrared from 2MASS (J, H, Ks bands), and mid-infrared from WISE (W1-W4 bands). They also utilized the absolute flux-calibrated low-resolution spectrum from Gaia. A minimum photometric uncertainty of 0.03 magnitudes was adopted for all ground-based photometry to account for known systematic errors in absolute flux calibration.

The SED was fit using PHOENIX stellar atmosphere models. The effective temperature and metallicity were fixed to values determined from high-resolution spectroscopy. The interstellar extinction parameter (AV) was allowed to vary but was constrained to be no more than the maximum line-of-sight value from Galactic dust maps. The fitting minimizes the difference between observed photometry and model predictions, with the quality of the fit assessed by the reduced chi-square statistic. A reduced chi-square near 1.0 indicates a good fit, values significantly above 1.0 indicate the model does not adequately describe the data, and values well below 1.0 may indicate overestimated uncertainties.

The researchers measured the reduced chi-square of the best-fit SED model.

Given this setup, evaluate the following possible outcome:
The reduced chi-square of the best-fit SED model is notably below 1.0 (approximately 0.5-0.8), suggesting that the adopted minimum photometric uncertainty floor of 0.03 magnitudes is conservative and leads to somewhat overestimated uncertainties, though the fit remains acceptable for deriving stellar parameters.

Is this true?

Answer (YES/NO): YES